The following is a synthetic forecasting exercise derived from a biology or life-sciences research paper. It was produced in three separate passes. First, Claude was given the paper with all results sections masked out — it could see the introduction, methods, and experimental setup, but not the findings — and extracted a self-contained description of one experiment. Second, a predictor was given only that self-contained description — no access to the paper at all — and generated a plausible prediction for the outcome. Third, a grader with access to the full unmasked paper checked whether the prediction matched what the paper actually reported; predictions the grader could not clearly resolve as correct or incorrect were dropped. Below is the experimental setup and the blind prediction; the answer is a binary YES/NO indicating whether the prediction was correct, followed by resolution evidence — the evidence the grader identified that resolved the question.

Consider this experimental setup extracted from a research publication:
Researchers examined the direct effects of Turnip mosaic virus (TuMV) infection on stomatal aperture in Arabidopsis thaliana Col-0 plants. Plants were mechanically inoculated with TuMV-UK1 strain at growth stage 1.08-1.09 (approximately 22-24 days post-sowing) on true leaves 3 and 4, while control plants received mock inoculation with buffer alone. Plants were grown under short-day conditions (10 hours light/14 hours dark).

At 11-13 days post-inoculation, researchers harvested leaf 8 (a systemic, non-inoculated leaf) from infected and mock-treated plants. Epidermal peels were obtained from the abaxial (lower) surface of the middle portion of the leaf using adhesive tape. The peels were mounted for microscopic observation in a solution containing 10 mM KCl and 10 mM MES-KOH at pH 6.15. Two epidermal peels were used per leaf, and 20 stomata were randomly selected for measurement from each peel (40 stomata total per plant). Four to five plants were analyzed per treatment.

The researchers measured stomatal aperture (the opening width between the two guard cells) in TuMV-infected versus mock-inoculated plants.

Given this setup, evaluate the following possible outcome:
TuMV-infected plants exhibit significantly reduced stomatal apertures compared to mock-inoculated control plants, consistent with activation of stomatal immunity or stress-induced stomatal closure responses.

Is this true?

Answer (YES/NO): YES